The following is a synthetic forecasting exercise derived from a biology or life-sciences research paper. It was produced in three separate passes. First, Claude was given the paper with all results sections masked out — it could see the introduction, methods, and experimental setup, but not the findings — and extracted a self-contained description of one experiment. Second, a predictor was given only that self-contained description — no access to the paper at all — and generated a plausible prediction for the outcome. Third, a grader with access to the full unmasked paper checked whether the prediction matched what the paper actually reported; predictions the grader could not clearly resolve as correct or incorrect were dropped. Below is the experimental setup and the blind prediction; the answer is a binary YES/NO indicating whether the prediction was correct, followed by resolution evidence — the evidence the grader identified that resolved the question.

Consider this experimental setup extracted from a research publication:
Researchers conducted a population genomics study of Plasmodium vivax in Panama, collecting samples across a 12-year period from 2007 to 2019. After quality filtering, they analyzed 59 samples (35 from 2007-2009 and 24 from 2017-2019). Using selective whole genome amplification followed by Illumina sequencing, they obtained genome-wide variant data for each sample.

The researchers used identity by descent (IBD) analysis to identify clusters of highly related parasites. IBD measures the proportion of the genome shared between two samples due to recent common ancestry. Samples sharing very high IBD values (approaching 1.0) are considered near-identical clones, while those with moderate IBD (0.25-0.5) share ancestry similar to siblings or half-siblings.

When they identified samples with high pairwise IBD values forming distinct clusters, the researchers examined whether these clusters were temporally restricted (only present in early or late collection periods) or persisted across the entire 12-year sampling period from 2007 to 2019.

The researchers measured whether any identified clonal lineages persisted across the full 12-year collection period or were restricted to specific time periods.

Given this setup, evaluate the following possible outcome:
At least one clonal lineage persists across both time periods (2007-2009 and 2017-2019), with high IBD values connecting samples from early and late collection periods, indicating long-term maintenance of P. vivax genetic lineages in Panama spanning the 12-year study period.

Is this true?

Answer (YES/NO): YES